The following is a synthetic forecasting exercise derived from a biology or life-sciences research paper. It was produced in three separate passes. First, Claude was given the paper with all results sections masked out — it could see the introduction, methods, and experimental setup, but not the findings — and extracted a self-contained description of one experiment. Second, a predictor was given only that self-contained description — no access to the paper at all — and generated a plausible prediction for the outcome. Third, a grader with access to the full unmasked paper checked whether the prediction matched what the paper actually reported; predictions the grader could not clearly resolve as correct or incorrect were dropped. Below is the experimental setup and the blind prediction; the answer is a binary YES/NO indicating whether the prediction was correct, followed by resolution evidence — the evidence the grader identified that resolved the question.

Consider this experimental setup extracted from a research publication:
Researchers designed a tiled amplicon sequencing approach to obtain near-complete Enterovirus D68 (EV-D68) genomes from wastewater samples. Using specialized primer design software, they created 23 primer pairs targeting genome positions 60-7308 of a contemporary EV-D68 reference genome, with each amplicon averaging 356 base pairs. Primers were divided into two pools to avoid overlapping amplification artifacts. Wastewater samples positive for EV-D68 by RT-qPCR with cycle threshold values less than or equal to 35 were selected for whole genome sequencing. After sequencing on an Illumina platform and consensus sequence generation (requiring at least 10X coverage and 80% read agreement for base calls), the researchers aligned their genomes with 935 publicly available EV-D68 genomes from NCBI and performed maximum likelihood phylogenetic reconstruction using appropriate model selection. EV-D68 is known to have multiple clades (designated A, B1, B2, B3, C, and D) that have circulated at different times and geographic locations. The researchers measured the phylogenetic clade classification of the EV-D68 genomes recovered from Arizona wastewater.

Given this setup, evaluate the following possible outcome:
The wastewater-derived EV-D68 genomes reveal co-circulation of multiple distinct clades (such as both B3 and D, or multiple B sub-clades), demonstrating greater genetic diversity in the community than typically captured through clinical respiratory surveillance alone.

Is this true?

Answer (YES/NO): NO